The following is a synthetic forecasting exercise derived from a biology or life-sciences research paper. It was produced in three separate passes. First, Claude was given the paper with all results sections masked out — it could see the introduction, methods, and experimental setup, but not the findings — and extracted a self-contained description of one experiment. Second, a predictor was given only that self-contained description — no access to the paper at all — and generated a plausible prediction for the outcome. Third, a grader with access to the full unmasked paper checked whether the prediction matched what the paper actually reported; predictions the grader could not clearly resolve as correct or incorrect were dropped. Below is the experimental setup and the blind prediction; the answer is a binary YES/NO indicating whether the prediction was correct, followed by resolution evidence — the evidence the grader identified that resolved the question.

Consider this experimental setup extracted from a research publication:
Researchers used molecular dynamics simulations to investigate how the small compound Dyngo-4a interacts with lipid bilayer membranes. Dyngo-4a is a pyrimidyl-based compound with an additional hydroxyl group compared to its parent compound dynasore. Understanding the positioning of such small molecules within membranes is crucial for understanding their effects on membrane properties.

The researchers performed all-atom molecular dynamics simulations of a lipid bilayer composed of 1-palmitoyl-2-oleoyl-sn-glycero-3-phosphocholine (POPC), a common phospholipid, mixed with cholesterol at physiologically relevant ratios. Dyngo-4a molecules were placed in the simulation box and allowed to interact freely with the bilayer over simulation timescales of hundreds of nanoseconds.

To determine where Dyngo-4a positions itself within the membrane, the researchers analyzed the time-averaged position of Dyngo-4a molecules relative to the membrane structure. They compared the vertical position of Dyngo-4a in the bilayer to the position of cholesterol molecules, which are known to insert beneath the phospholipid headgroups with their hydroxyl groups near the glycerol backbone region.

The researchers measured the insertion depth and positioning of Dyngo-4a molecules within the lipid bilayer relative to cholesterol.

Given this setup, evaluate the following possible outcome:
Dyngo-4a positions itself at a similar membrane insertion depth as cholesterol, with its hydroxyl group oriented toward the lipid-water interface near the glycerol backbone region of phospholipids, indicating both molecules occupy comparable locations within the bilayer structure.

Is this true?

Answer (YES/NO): NO